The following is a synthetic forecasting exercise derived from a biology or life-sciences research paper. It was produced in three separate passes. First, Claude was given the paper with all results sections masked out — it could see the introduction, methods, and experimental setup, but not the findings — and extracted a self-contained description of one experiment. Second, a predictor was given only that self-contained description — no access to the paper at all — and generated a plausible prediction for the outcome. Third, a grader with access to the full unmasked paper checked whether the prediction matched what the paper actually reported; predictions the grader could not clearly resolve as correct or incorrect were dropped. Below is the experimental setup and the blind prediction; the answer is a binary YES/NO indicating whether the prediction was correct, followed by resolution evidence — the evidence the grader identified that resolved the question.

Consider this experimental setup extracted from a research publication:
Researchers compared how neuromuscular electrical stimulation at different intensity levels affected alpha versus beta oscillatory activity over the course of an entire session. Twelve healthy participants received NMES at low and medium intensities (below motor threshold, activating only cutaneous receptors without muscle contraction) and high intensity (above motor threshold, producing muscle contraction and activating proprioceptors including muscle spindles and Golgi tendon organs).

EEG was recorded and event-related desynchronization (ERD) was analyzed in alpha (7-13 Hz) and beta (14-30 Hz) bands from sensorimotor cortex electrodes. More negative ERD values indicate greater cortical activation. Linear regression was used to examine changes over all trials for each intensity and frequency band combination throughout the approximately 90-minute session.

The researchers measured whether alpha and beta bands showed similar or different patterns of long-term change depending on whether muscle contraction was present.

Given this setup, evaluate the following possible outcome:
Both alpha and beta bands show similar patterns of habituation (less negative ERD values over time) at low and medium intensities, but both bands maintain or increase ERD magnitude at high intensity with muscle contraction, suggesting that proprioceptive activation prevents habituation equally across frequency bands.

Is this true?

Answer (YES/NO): NO